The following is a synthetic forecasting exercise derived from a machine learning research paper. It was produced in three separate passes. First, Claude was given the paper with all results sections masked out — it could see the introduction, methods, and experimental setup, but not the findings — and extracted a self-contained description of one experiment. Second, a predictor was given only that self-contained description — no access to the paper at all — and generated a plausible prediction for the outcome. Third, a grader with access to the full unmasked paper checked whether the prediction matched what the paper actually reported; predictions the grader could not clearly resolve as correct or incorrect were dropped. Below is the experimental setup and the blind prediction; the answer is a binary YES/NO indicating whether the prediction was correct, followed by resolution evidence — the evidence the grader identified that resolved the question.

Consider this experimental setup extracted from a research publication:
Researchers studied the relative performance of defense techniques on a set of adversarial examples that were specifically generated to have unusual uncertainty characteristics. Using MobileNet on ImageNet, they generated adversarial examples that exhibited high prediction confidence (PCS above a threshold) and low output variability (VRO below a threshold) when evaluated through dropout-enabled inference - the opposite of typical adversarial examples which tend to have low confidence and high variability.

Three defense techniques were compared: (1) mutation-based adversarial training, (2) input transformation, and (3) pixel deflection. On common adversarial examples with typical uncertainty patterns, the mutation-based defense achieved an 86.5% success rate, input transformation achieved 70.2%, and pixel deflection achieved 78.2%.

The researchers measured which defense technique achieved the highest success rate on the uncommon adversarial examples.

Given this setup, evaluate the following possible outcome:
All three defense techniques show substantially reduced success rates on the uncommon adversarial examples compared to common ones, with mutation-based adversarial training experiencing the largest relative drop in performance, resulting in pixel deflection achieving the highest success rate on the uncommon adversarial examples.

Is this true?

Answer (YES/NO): YES